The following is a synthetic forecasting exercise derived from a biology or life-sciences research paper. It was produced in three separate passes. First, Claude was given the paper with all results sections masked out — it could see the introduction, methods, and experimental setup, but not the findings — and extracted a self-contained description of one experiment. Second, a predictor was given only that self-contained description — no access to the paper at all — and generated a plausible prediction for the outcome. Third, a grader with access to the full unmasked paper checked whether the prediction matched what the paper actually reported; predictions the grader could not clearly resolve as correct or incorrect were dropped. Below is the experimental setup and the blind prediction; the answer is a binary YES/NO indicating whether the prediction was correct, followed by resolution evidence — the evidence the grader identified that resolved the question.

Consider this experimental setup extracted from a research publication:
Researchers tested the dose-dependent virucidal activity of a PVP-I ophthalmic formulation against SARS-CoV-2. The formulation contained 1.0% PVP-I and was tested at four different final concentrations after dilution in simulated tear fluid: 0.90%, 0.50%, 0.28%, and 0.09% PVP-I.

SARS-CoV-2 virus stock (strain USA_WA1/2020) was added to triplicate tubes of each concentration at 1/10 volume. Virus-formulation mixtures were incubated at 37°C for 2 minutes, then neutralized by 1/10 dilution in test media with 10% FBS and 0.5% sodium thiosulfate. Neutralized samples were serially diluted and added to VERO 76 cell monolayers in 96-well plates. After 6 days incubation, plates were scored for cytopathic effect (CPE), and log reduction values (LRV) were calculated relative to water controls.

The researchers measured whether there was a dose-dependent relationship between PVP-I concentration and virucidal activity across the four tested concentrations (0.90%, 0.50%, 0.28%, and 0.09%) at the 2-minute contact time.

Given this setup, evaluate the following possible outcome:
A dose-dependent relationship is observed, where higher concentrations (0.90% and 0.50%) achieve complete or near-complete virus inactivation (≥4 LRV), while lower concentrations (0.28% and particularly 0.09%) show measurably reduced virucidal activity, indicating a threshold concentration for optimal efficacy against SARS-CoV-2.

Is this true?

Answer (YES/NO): YES